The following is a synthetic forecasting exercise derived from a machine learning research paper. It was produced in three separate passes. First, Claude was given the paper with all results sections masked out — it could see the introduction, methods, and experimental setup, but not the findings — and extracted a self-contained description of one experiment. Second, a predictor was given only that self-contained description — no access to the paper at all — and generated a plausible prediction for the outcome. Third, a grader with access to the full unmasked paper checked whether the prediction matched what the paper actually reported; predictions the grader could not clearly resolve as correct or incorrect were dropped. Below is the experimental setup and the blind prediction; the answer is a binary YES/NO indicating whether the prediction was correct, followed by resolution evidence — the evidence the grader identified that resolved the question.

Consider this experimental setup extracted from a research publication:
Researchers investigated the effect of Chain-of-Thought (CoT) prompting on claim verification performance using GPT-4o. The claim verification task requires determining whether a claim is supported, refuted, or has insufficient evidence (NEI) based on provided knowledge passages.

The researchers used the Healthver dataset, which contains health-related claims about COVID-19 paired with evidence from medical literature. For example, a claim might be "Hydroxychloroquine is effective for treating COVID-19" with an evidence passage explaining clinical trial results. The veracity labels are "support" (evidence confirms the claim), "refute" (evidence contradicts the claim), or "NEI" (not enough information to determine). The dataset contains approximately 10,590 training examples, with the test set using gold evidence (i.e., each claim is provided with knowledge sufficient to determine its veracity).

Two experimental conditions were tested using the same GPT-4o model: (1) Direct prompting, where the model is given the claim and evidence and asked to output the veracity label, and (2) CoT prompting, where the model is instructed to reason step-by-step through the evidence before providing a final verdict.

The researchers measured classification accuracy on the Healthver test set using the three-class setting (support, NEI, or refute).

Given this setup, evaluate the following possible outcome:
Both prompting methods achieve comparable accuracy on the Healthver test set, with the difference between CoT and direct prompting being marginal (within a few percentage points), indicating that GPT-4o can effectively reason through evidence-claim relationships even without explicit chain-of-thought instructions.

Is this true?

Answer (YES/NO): NO